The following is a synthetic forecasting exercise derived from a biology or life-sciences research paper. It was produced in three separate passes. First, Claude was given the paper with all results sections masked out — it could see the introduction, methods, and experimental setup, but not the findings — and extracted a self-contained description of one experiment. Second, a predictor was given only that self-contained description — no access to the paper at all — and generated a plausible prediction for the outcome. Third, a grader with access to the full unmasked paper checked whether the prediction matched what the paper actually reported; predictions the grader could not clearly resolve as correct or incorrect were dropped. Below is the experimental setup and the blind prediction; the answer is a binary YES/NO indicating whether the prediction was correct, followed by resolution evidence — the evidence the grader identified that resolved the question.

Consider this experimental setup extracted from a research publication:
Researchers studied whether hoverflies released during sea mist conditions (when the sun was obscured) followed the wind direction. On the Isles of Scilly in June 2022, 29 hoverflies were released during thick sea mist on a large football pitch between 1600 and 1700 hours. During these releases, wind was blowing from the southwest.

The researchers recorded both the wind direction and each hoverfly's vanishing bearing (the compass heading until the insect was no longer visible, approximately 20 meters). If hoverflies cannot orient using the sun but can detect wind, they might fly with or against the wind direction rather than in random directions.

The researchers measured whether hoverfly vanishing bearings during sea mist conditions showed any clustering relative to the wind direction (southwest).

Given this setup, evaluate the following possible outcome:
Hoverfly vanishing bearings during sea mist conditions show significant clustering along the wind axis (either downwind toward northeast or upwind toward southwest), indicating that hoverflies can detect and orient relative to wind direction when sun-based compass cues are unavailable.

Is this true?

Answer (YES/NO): YES